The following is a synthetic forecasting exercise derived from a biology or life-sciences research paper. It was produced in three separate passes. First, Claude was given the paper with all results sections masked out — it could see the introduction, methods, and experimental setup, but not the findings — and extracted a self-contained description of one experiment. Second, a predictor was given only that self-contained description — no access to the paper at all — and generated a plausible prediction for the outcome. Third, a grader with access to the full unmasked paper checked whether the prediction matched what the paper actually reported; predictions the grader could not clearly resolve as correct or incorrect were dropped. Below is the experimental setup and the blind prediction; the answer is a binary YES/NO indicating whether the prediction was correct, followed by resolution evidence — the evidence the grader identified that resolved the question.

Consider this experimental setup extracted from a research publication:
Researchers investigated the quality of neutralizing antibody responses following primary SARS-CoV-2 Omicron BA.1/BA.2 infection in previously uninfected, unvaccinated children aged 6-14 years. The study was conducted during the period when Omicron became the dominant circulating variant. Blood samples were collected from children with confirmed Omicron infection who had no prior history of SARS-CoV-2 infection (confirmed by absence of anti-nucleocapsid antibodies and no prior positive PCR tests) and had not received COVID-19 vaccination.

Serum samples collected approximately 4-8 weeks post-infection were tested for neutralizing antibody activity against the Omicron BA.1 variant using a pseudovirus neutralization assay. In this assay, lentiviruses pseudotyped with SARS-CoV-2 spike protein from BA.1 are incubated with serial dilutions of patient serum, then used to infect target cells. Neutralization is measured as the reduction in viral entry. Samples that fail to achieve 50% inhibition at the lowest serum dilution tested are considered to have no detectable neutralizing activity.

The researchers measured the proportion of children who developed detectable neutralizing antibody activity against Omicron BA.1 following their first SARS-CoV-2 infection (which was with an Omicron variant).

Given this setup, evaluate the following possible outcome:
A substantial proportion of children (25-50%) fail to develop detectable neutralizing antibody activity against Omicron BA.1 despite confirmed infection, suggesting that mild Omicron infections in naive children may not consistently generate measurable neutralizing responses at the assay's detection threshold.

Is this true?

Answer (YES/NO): YES